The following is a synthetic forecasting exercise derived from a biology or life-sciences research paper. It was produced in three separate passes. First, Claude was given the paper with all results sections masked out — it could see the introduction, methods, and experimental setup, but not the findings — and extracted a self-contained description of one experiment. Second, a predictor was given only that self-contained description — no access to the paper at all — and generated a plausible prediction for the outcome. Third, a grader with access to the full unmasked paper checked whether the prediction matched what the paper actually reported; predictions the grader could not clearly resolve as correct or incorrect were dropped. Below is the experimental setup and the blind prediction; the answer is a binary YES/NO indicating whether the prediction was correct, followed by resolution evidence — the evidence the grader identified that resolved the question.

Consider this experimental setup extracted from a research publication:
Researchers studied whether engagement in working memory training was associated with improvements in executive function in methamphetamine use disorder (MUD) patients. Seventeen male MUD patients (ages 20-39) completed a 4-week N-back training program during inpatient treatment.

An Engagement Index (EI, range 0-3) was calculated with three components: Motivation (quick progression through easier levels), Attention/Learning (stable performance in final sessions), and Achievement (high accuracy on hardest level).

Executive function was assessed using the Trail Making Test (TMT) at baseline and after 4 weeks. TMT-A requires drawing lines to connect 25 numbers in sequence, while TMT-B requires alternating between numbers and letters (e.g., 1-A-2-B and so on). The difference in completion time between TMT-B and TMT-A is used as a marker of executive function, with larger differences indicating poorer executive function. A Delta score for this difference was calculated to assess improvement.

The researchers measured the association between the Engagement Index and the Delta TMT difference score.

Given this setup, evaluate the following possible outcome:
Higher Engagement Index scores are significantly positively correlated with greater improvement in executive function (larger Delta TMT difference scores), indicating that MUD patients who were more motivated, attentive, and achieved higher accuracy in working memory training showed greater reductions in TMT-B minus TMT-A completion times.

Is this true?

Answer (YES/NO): NO